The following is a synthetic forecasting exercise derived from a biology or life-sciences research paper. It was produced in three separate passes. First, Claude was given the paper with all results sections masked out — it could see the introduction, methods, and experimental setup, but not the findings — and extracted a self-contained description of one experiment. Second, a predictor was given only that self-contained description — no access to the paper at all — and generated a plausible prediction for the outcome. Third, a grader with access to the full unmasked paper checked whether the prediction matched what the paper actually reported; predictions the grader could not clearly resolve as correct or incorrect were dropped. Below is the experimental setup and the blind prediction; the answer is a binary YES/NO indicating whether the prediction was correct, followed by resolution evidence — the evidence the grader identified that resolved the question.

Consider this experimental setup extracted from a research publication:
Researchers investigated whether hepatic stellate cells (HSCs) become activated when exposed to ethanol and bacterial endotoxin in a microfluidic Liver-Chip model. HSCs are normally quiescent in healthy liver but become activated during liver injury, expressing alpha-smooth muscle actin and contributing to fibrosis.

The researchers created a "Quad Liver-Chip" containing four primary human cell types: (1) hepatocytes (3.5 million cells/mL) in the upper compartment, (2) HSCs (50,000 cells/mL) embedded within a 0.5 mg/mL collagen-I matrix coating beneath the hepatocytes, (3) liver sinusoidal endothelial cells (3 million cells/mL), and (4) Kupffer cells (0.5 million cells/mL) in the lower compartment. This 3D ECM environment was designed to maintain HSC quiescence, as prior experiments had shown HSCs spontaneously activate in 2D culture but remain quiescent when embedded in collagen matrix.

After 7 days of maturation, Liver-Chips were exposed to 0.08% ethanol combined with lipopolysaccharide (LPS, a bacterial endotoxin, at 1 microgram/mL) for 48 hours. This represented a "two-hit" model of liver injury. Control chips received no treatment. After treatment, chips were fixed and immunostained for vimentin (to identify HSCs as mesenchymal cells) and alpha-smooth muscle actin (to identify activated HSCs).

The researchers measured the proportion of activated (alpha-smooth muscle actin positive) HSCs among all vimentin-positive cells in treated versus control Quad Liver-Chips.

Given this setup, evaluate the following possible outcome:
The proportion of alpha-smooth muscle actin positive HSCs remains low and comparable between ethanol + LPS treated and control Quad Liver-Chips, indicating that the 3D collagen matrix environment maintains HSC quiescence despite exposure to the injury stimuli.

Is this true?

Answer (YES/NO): YES